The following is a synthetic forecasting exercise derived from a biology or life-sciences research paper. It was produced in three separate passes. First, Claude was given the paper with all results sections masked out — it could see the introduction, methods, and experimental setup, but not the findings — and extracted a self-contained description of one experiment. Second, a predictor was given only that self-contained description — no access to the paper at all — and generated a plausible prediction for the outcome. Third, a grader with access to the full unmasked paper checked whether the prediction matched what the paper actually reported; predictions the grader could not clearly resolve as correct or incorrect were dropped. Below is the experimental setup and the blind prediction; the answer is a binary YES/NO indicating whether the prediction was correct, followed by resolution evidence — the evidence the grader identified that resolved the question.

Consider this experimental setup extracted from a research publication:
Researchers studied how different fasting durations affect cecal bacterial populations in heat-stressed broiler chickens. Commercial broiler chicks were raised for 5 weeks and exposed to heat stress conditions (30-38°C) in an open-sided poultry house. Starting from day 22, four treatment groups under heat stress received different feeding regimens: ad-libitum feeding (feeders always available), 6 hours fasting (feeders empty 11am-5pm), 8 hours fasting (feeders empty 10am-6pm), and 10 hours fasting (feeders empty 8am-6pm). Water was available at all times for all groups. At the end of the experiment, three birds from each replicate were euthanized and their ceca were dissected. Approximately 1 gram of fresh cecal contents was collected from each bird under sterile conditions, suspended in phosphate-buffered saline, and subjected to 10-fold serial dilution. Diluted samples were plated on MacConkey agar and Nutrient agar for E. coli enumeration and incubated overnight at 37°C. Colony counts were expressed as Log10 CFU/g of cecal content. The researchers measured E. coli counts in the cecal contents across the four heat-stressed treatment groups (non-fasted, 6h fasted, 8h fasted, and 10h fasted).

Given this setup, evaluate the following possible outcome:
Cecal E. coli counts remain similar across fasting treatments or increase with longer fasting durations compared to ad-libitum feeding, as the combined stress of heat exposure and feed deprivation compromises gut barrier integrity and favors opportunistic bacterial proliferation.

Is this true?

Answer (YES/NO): NO